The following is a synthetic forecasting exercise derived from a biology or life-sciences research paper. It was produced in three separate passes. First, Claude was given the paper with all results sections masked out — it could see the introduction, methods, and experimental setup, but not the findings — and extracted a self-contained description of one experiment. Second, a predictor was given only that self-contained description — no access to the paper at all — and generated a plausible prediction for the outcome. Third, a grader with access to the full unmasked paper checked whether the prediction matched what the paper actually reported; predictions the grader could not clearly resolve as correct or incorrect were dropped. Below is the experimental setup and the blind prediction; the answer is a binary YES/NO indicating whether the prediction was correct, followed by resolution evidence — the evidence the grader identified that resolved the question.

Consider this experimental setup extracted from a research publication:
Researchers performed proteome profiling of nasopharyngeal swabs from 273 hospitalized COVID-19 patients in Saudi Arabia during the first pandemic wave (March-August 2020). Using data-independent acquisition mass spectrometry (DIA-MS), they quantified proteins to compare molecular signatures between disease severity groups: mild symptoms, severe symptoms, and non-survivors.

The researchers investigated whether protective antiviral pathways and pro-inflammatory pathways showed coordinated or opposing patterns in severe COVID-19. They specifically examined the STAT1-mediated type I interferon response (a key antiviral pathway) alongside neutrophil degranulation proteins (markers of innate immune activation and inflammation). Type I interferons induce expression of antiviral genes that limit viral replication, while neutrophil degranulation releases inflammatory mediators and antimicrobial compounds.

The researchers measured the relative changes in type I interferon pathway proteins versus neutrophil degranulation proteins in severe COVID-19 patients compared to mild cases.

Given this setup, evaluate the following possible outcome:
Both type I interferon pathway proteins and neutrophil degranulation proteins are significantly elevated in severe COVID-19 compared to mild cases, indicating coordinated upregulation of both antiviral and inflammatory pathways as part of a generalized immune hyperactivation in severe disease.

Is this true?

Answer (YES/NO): NO